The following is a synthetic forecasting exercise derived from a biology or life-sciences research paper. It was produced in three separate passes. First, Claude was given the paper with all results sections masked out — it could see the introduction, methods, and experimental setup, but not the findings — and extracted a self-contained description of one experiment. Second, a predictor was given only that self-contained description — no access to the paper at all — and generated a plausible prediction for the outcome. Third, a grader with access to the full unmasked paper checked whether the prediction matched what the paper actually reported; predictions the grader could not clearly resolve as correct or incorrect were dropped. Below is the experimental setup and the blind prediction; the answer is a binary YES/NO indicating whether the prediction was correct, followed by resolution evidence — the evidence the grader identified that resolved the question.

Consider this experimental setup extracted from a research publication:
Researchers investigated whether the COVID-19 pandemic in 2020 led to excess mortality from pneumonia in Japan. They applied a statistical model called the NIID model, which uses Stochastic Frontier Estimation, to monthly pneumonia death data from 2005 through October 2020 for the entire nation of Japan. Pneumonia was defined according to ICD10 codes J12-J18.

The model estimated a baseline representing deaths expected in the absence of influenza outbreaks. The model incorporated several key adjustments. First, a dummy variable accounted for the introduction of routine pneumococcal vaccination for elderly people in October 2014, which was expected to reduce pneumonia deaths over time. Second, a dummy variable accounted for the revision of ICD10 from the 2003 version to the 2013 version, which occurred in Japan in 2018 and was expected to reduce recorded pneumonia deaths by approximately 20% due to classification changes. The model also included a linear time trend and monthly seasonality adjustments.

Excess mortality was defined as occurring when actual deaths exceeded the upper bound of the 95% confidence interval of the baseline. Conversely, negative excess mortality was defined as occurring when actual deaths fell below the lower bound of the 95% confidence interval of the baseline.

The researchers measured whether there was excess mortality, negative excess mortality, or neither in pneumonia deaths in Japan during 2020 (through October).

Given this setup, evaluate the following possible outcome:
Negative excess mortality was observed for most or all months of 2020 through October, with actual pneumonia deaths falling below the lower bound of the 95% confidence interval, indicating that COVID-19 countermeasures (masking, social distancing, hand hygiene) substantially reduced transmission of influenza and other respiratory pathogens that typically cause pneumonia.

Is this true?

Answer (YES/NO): NO